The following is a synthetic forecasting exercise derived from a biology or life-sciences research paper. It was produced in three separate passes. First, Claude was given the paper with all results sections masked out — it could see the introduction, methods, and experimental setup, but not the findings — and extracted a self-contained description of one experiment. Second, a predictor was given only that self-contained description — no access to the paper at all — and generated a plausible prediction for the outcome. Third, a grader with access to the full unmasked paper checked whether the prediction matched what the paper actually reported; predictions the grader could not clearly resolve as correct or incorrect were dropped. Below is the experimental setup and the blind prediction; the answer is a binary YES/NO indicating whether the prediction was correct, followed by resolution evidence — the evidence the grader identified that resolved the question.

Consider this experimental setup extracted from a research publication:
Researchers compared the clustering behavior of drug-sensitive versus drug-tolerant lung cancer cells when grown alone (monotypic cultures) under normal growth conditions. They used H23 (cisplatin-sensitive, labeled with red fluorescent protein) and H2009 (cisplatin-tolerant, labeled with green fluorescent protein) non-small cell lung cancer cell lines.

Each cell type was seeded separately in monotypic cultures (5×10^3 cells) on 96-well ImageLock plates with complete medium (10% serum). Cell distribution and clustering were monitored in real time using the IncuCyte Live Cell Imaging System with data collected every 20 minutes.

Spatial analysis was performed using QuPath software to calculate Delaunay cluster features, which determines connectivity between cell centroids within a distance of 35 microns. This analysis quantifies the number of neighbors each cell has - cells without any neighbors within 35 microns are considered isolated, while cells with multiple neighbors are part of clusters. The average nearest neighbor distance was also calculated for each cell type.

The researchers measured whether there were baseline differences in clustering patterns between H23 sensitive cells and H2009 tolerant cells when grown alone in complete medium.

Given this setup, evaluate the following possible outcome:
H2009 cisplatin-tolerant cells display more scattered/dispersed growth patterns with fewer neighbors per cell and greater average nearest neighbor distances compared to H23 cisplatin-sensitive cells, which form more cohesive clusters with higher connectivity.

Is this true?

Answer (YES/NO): NO